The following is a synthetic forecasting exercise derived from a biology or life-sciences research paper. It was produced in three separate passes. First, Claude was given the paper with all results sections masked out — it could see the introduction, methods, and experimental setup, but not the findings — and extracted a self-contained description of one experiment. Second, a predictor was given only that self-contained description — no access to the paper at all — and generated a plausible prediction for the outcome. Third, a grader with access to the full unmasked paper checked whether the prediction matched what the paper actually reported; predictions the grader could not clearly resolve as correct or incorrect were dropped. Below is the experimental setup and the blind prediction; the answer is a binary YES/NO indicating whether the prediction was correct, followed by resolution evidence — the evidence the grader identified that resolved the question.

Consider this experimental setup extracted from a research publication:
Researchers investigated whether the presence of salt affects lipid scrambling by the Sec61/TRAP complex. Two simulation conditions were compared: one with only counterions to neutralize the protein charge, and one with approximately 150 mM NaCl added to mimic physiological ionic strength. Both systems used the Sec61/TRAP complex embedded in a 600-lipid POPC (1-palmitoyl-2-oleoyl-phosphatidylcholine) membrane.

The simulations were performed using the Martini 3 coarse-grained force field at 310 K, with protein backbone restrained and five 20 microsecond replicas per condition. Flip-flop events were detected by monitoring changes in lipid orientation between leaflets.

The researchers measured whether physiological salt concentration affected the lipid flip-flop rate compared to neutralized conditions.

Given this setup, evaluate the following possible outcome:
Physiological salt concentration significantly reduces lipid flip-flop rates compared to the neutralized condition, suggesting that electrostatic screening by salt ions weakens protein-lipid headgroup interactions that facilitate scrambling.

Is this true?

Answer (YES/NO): NO